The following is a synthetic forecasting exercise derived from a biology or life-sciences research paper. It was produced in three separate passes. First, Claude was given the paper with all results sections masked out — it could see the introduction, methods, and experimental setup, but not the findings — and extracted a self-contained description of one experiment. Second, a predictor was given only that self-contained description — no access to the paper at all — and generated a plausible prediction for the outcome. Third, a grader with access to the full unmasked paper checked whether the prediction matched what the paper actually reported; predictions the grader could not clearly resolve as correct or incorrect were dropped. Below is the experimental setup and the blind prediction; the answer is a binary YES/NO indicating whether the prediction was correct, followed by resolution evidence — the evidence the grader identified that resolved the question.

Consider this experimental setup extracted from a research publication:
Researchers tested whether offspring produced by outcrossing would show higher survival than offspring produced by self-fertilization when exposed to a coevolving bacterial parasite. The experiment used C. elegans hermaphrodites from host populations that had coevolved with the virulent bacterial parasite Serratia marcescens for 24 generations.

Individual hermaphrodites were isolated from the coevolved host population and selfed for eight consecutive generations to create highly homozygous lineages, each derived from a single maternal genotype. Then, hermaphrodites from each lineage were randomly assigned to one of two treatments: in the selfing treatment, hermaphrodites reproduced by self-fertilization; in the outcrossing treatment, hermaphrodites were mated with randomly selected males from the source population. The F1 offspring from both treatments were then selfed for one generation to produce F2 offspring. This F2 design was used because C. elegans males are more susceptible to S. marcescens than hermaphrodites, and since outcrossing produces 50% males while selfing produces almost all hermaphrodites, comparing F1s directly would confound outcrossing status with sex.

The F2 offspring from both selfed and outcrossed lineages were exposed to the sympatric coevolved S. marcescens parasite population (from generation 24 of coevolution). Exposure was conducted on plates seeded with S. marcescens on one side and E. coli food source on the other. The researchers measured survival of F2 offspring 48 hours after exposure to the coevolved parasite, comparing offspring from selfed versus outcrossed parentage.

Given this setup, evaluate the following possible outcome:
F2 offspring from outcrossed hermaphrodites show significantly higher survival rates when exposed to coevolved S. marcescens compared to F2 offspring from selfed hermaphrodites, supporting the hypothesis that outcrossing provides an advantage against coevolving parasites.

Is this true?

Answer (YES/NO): YES